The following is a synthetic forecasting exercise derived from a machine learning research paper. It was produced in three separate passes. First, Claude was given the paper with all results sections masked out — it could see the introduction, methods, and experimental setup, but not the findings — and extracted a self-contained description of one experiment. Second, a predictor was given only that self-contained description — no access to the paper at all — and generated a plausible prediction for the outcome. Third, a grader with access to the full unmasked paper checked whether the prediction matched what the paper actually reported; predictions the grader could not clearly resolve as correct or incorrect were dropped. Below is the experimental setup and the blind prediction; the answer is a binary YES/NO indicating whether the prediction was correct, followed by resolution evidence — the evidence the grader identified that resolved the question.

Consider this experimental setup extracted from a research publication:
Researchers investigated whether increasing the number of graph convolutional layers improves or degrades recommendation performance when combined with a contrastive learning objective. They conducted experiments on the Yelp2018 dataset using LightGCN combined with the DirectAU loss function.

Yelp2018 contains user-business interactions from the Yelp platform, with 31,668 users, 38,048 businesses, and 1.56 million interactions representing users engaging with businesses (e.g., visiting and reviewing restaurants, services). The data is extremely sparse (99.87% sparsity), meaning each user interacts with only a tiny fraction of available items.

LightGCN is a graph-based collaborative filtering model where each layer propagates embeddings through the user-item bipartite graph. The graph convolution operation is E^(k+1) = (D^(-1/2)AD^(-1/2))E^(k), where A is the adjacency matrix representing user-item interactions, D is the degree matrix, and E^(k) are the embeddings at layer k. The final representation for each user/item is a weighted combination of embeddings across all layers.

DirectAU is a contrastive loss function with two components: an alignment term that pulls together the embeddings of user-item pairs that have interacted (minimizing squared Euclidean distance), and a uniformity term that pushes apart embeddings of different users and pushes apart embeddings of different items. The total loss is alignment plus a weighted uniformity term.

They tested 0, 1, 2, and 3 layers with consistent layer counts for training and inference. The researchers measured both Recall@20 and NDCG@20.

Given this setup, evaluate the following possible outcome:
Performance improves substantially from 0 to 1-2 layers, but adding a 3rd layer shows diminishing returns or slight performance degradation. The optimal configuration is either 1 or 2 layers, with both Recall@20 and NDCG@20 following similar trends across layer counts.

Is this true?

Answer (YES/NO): NO